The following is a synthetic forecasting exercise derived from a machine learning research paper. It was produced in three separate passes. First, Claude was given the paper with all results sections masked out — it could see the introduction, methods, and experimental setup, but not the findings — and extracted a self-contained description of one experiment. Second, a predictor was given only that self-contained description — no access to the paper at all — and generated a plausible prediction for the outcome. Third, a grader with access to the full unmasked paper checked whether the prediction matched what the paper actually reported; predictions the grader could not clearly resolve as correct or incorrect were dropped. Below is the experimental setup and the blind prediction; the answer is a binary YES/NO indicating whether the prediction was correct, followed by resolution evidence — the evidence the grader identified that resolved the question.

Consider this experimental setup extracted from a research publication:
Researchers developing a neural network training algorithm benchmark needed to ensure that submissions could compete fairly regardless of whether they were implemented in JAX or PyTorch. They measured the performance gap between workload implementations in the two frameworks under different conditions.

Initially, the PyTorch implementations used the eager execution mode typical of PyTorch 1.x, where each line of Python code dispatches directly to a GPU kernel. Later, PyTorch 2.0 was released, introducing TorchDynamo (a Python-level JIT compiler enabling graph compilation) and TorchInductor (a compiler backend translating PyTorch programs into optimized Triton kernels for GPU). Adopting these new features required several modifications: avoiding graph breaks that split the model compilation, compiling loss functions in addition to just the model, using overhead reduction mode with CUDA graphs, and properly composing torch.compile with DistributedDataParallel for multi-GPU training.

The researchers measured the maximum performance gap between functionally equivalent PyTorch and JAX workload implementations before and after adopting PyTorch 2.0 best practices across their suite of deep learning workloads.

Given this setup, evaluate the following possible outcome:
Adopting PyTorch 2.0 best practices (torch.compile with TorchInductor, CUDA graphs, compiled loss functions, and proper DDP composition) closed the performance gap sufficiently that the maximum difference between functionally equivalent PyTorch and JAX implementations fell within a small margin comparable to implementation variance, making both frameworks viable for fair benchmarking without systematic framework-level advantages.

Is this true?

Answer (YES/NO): YES